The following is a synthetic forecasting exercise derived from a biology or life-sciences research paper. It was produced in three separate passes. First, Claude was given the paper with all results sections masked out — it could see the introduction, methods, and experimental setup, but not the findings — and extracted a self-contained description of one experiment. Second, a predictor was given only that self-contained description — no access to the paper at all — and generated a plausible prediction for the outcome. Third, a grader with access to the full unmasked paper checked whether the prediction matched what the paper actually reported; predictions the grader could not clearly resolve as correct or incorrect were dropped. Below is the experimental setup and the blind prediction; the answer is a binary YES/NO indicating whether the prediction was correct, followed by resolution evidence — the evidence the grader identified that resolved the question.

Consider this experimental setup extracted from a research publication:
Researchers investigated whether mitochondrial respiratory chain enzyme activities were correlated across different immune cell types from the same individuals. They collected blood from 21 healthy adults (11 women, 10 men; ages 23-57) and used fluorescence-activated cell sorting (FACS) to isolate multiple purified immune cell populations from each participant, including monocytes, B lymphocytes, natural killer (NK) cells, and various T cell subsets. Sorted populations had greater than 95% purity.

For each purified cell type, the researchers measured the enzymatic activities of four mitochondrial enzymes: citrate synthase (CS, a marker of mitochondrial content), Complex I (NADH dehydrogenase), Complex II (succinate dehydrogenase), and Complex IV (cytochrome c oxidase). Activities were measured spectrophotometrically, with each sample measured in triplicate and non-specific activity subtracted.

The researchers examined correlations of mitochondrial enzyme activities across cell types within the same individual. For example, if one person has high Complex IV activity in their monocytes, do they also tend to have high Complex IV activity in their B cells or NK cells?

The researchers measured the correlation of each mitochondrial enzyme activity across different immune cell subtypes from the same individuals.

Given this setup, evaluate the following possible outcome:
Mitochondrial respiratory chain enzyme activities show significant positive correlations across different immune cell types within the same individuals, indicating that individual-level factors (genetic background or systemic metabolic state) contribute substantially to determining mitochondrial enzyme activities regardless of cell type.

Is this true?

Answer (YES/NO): NO